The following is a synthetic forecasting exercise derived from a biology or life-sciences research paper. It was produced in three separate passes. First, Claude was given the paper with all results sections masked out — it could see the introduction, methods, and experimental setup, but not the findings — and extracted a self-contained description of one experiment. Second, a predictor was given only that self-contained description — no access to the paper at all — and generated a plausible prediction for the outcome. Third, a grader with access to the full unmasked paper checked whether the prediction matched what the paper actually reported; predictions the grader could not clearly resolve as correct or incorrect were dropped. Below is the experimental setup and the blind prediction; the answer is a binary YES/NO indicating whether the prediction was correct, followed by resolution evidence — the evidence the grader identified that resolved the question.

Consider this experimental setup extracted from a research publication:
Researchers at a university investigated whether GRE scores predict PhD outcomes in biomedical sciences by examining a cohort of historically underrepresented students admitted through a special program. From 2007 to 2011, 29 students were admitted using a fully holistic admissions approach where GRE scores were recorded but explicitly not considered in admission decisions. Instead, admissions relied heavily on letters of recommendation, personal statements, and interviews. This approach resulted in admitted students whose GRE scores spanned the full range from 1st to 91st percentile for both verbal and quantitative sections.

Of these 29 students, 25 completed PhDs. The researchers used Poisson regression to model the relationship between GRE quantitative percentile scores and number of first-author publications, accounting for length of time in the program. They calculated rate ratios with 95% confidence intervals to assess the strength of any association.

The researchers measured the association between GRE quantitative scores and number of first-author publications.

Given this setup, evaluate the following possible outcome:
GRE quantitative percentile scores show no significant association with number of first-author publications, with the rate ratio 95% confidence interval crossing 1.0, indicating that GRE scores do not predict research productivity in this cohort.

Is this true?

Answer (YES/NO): YES